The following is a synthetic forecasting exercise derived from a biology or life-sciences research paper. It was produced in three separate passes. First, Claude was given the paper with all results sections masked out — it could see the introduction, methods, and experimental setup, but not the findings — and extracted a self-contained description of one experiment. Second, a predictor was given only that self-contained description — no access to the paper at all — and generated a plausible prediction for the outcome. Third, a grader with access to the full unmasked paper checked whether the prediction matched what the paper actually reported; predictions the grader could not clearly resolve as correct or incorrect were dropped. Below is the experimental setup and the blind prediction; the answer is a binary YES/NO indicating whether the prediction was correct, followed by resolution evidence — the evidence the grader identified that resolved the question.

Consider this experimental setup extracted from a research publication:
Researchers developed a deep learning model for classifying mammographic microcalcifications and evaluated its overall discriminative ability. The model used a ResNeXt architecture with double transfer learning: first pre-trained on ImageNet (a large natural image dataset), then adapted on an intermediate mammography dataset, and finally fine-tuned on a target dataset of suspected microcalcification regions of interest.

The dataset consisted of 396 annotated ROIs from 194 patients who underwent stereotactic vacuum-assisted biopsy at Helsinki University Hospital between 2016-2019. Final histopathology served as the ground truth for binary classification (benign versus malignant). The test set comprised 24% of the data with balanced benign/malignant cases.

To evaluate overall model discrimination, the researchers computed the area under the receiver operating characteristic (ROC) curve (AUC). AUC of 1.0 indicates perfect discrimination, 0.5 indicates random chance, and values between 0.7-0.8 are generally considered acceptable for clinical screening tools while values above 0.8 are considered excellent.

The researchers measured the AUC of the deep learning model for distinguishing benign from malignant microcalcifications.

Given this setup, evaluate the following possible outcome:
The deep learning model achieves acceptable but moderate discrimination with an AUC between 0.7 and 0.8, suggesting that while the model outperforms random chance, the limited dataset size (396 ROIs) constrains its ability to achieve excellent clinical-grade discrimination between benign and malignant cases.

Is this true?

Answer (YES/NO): YES